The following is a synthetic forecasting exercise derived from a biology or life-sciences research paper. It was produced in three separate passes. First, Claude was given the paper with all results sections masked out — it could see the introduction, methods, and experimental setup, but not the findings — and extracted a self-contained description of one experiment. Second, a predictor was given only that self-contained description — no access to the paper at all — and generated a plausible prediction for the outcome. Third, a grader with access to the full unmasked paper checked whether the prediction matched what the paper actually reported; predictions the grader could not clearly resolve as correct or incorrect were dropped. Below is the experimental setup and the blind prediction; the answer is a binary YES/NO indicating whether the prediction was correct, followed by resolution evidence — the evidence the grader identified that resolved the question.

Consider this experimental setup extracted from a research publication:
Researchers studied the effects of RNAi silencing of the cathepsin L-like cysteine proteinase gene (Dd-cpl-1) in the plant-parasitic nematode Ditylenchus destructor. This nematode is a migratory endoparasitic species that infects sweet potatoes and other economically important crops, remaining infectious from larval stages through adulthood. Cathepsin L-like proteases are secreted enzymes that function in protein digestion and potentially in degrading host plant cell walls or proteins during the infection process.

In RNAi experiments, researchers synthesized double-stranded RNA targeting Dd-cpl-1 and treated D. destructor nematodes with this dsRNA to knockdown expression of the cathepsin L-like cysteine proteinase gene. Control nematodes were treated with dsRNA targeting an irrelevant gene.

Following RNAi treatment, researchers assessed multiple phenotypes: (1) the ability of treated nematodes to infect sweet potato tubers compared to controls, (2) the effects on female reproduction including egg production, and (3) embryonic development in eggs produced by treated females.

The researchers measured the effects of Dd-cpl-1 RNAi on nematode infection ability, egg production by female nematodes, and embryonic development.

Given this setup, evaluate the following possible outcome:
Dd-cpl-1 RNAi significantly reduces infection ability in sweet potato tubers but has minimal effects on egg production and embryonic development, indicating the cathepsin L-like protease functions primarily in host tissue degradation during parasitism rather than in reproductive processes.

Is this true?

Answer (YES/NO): NO